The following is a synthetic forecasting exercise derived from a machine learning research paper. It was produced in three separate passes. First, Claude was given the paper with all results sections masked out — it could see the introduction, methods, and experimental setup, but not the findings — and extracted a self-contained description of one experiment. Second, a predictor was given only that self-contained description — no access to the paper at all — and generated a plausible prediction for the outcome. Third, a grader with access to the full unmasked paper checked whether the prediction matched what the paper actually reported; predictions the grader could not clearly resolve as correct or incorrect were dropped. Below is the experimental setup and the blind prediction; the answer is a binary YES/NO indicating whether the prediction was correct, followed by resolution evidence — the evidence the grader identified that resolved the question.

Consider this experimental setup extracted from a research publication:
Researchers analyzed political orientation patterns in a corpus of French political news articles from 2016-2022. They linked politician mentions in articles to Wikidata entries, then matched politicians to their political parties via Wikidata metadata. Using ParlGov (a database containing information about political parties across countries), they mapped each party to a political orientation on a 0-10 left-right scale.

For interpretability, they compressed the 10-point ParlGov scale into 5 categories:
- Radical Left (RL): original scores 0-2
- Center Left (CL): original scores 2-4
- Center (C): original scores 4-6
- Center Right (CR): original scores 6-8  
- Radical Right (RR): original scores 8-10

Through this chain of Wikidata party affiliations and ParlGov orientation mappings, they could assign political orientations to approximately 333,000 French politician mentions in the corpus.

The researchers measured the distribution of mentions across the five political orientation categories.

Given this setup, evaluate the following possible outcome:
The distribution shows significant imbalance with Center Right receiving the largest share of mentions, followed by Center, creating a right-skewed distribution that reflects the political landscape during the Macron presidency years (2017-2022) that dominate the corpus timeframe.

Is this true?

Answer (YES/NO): NO